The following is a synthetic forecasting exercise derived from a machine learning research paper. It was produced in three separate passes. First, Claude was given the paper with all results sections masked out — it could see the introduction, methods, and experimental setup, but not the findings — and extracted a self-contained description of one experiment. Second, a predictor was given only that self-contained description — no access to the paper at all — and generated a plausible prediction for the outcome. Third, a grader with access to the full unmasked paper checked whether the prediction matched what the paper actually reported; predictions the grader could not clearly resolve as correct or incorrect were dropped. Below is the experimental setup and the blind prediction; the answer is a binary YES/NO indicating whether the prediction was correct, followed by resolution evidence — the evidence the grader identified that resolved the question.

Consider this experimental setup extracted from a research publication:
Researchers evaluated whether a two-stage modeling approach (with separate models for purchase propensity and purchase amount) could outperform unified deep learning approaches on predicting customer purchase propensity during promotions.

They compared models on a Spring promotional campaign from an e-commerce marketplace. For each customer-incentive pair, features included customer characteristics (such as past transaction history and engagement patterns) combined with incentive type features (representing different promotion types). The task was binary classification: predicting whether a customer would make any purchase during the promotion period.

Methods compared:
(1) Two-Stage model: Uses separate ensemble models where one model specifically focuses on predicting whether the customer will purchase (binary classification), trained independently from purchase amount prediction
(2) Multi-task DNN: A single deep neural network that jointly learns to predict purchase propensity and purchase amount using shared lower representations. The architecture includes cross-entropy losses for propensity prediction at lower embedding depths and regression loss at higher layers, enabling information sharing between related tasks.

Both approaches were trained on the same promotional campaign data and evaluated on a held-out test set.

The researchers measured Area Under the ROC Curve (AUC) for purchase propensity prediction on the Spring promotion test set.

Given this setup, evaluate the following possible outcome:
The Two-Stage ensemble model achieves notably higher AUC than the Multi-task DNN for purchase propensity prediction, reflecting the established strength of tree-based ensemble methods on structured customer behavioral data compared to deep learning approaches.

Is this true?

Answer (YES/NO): NO